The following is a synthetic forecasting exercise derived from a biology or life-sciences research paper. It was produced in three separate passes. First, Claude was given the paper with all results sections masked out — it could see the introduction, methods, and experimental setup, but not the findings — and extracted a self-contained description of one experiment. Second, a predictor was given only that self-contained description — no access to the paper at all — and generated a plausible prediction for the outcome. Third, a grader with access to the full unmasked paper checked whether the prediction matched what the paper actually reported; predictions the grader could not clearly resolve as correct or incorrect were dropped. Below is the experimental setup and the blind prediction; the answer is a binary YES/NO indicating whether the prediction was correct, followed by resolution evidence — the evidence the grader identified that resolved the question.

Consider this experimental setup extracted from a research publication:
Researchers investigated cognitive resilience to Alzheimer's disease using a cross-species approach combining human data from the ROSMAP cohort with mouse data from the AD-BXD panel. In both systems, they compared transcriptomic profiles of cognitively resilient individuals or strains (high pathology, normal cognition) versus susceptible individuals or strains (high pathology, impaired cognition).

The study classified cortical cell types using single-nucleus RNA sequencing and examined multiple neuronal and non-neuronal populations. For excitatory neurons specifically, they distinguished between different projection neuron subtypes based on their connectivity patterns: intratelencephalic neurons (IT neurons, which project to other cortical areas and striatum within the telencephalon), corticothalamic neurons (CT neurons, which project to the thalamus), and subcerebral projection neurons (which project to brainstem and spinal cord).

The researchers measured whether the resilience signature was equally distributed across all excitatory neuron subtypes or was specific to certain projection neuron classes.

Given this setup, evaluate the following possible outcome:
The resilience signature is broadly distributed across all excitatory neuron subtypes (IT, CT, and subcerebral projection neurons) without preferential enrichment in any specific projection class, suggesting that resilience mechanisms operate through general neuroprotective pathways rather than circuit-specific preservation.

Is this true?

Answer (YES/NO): NO